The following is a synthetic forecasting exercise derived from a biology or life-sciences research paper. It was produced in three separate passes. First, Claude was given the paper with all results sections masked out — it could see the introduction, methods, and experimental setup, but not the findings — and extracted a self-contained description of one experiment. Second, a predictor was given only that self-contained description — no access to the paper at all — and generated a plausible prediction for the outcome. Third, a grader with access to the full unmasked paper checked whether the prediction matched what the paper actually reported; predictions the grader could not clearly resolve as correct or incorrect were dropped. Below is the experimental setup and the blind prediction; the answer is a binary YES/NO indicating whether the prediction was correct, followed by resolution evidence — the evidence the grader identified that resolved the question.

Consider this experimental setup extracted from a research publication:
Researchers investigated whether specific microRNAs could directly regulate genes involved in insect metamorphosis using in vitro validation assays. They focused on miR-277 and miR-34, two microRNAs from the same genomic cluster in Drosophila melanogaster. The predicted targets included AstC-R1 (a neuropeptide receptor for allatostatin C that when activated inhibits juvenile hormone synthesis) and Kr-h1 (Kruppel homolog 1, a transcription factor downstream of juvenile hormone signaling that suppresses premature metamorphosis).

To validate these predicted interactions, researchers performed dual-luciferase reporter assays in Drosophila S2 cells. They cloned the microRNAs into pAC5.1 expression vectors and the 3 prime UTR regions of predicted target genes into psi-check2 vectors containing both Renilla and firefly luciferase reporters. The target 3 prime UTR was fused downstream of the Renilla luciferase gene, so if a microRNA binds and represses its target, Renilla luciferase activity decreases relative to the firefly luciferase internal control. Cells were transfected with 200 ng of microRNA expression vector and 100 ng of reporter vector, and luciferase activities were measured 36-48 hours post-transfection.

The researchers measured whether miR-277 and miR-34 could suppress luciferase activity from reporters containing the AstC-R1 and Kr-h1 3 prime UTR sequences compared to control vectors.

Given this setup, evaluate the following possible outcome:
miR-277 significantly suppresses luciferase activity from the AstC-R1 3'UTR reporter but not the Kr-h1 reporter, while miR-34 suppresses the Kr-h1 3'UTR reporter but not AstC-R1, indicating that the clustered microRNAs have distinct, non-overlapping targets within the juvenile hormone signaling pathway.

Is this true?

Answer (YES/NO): NO